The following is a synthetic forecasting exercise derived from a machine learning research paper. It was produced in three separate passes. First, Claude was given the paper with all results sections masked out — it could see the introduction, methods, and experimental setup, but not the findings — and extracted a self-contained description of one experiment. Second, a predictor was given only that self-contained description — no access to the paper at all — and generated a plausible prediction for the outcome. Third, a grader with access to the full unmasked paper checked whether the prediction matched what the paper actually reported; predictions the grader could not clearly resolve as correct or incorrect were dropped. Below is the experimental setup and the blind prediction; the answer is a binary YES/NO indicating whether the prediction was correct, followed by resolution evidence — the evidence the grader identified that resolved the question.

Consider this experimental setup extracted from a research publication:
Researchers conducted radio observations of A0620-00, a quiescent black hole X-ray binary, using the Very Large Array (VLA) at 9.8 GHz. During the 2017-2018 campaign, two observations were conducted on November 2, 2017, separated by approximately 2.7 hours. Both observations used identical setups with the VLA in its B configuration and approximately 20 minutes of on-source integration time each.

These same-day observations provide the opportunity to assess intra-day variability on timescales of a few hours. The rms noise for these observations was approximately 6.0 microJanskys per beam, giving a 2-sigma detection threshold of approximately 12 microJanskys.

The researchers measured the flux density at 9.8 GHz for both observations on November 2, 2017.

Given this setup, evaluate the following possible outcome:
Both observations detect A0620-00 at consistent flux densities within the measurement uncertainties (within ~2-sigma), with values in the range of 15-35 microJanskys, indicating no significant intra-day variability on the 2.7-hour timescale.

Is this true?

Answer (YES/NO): NO